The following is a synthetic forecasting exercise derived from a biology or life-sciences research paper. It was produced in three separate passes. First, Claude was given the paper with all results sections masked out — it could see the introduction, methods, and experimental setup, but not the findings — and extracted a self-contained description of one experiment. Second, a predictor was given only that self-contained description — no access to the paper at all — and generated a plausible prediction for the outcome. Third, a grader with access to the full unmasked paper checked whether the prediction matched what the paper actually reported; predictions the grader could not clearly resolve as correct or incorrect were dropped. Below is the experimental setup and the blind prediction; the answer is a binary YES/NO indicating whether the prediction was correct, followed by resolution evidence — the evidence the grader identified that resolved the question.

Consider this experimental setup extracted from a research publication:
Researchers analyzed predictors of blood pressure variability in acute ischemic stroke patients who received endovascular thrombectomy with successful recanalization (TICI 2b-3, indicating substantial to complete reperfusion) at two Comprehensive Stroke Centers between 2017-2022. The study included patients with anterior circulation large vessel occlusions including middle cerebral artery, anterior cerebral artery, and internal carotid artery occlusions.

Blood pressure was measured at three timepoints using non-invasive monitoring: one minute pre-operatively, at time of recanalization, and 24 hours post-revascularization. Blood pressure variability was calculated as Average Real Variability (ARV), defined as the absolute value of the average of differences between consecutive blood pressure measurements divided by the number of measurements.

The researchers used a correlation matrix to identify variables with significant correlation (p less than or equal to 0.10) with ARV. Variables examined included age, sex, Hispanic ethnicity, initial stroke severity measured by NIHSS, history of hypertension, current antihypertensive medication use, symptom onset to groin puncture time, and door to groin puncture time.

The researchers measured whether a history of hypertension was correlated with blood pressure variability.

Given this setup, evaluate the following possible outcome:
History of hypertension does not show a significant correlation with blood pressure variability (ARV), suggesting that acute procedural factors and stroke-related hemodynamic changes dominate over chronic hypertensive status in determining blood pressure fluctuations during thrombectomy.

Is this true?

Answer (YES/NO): YES